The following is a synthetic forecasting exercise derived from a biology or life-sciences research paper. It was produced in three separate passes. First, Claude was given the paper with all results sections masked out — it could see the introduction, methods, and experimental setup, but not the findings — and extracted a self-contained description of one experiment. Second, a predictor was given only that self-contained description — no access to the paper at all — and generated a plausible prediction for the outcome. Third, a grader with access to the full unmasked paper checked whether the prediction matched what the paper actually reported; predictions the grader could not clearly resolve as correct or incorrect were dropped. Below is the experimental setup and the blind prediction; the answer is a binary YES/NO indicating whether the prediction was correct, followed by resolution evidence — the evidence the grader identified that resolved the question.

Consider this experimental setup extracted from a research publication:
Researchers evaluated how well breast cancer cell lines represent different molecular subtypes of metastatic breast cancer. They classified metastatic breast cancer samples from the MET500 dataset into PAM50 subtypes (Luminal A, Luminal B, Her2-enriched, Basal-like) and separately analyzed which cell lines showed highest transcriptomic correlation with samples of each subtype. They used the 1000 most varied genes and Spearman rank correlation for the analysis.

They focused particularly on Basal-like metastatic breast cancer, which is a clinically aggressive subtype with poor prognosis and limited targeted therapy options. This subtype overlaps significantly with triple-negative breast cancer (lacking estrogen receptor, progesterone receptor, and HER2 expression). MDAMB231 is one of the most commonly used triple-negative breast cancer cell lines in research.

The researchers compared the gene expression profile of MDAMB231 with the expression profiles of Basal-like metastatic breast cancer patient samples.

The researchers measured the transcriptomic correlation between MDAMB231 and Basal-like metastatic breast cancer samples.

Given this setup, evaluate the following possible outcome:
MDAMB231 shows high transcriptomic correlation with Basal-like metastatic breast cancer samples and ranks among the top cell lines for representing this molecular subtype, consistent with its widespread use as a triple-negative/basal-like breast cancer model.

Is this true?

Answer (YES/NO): NO